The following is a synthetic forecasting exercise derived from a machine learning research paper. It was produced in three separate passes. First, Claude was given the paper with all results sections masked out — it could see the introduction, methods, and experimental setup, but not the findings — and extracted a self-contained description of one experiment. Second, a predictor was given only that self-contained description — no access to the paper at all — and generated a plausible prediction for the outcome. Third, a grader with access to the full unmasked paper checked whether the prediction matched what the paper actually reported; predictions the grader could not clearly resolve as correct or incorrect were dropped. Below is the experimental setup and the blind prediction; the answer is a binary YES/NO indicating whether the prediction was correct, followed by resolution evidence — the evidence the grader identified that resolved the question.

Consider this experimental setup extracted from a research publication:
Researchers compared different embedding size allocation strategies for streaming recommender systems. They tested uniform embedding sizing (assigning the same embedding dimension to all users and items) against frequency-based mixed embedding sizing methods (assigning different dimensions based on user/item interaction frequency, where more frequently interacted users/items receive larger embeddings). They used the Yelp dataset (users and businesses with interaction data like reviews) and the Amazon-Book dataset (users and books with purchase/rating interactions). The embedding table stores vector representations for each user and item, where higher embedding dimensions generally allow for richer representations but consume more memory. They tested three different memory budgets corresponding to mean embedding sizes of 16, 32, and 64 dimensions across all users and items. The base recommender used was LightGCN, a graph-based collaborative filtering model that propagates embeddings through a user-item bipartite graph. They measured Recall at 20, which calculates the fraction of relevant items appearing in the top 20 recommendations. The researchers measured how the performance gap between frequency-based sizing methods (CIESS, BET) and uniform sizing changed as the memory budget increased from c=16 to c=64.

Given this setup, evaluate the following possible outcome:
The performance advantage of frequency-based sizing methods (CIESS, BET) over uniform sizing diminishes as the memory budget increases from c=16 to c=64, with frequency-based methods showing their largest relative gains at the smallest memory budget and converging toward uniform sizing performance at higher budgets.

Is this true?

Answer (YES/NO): NO